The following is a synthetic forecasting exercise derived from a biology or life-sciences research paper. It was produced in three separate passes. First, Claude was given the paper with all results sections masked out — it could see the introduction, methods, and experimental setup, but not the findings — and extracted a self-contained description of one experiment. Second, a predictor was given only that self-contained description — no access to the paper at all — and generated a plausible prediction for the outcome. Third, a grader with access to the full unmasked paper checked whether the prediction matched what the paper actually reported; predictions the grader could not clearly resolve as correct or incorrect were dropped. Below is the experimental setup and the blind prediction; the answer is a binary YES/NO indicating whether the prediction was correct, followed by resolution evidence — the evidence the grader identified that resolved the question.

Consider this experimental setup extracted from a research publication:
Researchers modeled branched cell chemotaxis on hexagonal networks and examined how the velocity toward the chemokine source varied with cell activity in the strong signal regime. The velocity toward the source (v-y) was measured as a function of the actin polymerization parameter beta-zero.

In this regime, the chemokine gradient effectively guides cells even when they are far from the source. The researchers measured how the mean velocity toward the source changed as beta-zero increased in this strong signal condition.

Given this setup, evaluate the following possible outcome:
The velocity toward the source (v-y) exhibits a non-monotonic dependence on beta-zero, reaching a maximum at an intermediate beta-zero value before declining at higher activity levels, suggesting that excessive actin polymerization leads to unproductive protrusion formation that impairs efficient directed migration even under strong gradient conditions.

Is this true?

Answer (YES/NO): NO